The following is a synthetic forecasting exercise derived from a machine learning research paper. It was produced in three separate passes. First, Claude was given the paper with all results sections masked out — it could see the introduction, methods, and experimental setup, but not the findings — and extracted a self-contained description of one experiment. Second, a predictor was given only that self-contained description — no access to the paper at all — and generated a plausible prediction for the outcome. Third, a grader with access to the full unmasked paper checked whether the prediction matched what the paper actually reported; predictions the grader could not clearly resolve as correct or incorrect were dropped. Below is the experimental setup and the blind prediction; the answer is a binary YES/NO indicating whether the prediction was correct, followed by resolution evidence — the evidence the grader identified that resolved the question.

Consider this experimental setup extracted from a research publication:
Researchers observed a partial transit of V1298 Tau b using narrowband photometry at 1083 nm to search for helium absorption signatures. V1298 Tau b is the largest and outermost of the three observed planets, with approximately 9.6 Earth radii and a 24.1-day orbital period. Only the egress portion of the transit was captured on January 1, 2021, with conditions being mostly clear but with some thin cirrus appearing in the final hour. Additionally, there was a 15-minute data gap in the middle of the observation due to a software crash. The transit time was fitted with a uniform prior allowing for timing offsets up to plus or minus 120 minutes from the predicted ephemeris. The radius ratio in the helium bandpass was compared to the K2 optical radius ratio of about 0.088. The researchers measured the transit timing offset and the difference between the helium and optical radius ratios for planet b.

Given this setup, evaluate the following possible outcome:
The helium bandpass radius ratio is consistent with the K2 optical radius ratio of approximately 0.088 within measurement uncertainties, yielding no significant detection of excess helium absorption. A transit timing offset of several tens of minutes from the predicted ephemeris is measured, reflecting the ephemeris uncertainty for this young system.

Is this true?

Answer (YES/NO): YES